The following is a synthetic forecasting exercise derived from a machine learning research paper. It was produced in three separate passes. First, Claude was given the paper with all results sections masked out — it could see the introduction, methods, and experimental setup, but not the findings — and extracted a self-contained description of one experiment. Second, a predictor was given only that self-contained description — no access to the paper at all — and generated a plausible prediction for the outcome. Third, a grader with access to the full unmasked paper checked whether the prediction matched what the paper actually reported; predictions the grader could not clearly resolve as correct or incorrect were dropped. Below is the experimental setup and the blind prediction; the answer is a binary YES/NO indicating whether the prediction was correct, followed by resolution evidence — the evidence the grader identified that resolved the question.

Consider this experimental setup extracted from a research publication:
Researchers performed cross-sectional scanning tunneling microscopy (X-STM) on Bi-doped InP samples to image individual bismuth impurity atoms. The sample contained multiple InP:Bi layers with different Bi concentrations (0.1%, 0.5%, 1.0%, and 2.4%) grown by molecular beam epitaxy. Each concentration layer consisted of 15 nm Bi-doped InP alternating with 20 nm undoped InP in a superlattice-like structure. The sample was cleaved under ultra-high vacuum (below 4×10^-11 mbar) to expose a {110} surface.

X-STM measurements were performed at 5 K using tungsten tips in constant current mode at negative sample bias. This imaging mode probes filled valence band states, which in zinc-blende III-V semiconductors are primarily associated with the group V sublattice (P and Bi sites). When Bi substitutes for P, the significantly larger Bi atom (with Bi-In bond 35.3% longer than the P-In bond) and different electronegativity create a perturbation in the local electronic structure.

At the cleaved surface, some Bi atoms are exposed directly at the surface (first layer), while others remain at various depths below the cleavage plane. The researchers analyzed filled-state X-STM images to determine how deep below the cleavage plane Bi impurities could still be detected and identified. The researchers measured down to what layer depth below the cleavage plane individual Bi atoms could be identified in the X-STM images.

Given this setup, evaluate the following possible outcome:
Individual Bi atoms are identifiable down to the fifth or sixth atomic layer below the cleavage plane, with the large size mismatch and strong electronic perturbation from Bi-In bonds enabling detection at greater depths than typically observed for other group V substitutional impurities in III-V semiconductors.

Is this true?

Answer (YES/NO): YES